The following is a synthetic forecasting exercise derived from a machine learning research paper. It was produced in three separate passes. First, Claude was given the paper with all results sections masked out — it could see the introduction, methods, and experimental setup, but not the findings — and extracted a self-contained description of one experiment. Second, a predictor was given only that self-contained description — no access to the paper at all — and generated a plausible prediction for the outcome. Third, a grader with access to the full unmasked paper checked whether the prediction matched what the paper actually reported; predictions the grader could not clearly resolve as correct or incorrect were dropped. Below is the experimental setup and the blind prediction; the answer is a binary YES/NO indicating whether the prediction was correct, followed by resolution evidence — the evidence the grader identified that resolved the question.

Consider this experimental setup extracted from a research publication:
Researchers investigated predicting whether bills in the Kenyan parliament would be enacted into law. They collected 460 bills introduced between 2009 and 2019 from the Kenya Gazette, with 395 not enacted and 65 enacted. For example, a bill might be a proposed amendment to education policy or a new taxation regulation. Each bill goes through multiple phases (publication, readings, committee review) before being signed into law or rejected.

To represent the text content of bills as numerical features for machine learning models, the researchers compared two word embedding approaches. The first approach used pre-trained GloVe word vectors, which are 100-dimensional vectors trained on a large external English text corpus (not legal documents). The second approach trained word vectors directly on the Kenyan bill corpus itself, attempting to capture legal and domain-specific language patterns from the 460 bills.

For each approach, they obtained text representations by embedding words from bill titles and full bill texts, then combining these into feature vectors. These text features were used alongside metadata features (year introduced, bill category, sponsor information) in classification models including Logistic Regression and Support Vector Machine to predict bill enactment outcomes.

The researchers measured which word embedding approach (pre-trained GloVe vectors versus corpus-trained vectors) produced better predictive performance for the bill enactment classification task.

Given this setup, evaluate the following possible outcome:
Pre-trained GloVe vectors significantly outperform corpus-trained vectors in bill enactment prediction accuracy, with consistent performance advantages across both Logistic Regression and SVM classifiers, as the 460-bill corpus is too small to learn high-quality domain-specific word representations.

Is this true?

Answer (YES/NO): NO